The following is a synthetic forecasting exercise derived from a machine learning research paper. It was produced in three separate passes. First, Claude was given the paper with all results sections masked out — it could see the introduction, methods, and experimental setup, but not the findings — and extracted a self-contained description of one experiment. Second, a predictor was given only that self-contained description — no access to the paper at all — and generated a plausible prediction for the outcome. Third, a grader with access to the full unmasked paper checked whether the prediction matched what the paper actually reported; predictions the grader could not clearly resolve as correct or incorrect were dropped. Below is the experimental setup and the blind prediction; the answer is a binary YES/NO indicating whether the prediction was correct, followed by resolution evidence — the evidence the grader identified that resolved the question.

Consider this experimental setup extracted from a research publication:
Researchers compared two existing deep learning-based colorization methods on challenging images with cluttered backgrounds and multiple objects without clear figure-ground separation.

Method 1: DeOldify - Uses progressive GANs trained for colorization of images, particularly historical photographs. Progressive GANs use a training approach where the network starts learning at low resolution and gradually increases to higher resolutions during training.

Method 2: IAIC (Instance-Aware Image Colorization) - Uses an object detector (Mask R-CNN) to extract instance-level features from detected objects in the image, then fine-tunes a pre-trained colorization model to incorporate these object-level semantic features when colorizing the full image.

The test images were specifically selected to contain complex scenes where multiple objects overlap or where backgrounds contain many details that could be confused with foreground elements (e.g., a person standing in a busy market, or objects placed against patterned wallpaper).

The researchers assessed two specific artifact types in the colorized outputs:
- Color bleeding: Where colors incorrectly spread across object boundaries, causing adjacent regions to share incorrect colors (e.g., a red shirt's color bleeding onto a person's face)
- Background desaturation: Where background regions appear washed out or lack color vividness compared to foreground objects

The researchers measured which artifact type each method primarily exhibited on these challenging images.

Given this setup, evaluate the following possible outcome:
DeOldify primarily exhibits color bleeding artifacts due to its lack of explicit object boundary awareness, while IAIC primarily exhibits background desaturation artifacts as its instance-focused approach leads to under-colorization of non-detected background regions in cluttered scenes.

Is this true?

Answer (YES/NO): YES